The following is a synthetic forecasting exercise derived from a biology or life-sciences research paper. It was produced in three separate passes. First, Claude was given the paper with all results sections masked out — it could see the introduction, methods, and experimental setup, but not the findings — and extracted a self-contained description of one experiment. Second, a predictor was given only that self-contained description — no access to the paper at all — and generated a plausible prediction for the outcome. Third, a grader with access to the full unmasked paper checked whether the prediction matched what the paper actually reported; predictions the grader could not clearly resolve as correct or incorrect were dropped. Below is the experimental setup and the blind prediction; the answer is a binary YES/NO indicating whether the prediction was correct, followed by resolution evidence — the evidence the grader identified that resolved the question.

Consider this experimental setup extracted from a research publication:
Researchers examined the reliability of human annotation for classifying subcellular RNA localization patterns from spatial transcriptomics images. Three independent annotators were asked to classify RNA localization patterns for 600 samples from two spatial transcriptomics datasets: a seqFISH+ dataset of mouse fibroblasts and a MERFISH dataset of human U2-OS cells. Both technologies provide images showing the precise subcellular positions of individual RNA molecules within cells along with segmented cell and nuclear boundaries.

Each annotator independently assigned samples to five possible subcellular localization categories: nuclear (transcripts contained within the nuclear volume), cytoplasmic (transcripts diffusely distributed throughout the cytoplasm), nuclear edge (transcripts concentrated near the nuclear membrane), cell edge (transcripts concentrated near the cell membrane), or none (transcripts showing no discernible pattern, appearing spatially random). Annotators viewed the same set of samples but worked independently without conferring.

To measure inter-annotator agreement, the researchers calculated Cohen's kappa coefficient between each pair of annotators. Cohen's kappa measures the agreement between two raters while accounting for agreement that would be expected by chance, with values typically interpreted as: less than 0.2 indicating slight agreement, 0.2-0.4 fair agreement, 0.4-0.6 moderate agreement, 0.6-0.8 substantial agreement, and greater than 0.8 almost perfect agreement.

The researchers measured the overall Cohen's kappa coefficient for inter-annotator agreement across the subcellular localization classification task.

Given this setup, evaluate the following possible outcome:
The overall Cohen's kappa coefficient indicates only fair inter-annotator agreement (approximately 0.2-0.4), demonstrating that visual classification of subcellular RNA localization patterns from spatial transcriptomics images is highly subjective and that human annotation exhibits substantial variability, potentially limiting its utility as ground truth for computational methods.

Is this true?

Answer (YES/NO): NO